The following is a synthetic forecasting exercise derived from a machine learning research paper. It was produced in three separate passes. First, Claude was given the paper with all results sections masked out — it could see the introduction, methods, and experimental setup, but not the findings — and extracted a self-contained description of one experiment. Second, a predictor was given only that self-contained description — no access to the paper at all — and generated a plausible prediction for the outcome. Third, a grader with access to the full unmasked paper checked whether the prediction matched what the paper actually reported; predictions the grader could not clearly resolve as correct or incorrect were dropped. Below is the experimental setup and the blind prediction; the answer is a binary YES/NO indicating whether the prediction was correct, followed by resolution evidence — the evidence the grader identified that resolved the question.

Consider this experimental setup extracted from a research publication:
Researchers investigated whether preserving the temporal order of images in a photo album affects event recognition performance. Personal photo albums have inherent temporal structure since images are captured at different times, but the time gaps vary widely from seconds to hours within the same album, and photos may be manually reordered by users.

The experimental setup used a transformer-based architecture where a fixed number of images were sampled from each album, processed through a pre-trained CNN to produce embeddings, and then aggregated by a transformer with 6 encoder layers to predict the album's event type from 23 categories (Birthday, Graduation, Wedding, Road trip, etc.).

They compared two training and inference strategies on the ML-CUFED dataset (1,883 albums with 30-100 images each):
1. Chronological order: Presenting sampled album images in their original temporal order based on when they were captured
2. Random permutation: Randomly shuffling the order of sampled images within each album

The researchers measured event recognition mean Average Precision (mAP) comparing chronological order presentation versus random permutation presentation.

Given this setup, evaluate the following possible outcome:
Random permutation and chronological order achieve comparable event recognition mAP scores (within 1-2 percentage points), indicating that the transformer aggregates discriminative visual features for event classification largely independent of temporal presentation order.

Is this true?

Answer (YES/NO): YES